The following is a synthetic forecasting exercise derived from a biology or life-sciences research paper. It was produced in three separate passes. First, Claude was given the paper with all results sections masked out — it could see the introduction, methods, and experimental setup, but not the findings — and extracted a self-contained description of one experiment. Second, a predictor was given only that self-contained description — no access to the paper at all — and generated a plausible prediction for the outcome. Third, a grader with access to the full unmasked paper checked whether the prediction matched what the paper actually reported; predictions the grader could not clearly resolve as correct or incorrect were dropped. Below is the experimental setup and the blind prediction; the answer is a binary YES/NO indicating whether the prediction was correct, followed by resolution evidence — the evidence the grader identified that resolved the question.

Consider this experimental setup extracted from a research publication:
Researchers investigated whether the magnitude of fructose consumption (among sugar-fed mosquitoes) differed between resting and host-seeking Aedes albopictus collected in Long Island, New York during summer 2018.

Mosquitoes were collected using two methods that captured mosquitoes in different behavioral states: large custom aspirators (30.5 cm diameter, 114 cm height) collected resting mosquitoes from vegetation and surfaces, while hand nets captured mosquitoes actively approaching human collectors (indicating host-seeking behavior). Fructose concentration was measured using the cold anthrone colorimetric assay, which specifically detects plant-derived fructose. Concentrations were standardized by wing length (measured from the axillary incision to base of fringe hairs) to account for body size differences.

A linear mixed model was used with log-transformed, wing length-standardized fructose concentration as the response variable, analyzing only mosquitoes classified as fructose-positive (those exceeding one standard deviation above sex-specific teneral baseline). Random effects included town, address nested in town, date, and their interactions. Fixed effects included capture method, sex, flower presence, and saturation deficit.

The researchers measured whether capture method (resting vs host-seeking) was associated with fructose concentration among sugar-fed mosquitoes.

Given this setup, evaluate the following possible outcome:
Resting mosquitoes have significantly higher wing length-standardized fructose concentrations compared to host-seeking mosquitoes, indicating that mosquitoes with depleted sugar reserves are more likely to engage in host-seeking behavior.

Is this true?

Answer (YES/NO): NO